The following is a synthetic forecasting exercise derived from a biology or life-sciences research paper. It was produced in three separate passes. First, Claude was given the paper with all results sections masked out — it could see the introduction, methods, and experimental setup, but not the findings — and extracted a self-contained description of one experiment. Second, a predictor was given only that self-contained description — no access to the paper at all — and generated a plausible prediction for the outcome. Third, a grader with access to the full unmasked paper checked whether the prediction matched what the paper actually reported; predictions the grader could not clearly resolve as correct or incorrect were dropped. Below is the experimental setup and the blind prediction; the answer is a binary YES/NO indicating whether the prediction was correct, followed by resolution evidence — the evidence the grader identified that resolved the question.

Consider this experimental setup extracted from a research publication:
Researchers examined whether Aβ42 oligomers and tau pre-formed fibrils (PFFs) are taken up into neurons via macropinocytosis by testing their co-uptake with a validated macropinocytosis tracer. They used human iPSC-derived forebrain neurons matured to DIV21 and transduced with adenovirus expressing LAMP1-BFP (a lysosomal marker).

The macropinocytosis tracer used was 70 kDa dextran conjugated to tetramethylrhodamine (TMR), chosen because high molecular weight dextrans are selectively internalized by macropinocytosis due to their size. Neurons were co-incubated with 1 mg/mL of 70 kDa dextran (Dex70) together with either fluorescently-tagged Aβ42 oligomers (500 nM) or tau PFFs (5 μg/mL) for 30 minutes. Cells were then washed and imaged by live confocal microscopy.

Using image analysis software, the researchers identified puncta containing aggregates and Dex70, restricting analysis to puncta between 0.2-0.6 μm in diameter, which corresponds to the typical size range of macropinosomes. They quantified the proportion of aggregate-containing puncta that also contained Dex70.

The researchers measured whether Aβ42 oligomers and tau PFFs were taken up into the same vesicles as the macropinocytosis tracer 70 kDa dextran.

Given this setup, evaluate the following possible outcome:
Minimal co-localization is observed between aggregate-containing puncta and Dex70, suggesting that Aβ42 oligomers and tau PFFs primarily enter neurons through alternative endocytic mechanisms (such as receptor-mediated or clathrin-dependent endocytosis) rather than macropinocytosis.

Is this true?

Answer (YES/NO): NO